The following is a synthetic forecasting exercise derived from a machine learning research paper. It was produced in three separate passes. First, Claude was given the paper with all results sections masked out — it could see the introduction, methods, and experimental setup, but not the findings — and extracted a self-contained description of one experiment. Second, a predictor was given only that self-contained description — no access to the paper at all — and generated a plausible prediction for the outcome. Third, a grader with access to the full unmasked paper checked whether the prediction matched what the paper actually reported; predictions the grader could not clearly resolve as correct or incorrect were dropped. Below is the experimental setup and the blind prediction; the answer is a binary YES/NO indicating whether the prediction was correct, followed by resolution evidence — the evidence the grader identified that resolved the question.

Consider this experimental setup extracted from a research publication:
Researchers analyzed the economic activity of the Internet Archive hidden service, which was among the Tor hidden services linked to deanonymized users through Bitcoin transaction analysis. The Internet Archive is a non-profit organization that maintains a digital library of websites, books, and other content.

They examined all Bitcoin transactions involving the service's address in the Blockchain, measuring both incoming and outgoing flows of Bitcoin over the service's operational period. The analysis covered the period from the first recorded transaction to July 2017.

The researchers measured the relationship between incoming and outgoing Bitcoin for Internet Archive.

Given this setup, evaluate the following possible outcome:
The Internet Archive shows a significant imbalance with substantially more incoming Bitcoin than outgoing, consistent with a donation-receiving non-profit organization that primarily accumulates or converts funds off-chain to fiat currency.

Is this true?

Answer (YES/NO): YES